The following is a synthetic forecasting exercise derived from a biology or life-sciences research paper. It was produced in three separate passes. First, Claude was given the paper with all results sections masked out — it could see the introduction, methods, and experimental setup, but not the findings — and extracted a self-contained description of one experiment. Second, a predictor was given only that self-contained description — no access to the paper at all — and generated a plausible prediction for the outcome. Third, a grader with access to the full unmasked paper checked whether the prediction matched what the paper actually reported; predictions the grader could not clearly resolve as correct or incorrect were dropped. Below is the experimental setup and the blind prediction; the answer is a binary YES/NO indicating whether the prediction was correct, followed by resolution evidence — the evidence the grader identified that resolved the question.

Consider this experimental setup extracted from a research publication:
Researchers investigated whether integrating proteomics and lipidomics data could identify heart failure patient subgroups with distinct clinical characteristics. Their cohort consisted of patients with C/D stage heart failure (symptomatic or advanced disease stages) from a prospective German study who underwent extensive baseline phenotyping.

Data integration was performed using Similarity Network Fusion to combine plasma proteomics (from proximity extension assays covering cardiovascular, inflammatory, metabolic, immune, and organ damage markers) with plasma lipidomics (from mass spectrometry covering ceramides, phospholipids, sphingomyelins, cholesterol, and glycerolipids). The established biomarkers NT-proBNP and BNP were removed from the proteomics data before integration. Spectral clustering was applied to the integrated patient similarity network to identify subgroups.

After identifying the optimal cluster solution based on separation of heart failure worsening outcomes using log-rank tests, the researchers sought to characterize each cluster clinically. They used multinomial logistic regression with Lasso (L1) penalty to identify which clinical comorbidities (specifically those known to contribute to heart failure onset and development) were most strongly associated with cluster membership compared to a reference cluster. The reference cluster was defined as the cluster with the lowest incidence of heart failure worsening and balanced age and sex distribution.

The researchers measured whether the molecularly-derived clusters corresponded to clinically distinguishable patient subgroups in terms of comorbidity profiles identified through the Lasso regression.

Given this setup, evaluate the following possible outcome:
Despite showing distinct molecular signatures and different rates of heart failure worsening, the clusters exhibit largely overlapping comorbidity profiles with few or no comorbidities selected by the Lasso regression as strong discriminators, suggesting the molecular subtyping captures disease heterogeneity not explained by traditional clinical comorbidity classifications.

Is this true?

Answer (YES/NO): NO